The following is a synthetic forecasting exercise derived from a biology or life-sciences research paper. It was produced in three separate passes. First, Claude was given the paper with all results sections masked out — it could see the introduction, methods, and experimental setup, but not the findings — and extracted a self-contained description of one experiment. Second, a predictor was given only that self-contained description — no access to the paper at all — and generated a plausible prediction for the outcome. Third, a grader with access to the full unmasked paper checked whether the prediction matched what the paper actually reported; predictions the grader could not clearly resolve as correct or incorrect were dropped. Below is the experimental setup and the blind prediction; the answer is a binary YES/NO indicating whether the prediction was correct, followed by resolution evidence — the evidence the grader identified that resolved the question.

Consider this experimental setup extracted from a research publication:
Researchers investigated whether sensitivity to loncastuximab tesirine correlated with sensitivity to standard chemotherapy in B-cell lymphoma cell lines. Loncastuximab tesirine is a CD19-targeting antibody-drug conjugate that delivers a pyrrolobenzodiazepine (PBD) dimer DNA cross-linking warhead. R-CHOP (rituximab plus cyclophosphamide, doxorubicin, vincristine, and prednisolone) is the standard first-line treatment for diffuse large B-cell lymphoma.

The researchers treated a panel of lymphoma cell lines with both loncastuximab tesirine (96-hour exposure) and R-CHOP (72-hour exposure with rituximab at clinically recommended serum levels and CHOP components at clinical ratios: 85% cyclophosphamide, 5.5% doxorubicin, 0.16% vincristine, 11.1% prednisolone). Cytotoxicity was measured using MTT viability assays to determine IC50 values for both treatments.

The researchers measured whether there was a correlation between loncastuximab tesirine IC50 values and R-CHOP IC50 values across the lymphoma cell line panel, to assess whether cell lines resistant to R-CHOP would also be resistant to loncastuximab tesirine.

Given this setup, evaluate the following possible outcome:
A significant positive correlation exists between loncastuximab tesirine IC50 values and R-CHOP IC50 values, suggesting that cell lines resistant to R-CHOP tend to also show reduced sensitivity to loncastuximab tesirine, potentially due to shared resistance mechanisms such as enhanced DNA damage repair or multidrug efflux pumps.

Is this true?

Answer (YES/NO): YES